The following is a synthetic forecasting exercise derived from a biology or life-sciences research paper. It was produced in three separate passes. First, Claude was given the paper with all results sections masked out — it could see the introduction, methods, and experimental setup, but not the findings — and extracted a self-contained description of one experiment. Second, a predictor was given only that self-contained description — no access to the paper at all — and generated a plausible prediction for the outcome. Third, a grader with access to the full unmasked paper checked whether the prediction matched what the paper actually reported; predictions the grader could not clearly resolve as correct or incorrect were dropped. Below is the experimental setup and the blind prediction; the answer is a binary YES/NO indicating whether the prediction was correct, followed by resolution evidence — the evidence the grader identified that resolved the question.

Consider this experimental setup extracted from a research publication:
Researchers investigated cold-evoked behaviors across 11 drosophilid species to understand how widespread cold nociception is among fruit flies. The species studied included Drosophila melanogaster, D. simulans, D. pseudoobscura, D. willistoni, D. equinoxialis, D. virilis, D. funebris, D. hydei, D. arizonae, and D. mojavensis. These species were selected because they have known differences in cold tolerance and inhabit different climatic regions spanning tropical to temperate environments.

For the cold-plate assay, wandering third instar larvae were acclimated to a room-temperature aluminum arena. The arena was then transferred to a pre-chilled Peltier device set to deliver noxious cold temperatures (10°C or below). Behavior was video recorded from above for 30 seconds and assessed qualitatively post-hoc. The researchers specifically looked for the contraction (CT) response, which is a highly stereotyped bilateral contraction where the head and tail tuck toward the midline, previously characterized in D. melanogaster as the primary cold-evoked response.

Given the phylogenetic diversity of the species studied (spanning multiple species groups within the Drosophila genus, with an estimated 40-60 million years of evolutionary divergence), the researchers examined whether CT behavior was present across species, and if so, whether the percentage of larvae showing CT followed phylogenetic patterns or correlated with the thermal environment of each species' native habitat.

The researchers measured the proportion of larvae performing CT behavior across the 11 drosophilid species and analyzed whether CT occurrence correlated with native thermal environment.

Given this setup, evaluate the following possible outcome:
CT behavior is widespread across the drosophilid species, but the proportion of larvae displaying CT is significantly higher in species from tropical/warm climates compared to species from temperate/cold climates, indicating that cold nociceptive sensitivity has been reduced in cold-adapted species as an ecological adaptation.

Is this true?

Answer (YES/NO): NO